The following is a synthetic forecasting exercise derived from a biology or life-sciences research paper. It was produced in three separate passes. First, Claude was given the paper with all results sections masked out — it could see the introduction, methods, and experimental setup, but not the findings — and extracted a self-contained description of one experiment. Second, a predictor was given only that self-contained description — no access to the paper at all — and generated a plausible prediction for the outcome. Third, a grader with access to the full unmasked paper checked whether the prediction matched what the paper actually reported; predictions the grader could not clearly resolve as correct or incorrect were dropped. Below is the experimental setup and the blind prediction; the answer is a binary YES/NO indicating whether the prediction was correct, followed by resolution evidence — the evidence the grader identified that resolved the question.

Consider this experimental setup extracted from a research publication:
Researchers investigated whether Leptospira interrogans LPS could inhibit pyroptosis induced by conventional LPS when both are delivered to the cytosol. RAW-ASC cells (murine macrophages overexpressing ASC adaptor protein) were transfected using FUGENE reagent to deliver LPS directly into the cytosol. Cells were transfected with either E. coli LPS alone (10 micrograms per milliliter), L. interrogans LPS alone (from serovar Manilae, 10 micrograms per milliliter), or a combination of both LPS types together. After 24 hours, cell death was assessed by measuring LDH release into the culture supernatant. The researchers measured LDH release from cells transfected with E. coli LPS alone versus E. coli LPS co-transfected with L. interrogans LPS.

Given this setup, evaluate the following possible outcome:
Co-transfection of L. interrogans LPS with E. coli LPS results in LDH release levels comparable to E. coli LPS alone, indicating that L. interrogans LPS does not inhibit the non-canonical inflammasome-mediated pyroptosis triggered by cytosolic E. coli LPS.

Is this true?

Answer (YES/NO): NO